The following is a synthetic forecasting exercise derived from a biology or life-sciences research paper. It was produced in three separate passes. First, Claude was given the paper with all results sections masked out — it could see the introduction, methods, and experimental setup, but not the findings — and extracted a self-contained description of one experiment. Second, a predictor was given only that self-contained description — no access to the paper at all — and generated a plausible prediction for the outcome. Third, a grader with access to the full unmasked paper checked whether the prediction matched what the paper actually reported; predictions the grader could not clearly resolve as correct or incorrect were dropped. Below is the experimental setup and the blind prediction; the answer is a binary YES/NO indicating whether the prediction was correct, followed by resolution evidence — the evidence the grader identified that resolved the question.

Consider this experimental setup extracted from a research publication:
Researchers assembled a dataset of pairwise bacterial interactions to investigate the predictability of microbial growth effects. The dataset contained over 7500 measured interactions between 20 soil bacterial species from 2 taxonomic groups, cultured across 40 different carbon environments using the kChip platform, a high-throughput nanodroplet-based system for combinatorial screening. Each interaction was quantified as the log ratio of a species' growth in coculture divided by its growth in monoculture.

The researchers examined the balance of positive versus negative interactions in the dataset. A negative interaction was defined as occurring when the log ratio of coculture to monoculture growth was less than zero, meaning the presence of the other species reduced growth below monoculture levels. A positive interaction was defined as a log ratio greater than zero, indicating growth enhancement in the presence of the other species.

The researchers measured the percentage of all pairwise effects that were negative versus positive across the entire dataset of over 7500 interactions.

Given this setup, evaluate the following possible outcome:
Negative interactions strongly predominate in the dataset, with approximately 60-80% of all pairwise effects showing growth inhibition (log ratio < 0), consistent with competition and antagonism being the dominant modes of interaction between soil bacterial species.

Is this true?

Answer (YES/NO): YES